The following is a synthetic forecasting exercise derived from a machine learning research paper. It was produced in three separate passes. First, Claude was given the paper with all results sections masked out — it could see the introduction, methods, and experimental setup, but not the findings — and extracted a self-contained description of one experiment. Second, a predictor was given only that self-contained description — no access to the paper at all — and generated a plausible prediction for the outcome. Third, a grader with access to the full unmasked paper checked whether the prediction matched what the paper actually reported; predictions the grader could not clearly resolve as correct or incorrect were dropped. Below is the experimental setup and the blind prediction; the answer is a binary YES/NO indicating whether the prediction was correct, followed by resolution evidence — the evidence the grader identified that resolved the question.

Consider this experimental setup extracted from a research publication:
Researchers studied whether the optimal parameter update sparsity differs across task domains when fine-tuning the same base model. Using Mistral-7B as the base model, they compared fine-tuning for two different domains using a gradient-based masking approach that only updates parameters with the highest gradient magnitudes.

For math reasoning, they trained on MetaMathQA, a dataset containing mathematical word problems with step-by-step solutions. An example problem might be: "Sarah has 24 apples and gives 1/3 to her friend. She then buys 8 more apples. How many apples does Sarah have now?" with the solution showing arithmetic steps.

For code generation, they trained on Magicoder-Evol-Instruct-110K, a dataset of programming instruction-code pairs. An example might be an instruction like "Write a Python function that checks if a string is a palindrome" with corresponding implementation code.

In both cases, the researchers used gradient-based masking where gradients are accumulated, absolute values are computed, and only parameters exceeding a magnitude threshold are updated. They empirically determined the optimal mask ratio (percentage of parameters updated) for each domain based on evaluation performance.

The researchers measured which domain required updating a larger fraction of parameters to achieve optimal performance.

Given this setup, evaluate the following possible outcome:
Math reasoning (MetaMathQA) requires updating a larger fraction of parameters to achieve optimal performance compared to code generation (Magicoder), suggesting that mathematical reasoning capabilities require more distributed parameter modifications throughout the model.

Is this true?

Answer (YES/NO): YES